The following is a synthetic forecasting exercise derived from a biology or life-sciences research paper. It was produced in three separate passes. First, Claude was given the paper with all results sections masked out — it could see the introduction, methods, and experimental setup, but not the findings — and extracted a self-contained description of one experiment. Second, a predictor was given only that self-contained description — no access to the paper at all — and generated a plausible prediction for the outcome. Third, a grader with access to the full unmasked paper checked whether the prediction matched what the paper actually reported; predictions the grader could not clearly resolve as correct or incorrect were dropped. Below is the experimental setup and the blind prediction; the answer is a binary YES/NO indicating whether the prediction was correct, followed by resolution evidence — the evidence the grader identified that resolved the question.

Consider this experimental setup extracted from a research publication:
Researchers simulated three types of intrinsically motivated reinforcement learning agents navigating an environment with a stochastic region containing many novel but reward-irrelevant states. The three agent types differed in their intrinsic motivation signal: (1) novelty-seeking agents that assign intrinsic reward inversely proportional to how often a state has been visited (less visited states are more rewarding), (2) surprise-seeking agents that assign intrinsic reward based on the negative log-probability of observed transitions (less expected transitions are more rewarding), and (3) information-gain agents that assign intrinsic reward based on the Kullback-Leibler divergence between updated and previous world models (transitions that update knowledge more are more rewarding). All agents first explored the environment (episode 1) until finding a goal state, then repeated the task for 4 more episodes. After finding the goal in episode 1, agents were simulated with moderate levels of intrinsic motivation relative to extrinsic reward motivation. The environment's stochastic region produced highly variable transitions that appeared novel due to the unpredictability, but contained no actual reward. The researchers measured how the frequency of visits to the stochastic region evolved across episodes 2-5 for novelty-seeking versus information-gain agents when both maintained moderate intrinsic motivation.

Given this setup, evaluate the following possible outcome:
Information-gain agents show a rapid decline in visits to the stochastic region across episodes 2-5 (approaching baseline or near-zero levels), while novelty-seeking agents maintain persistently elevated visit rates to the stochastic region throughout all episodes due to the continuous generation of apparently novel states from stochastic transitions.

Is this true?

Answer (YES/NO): NO